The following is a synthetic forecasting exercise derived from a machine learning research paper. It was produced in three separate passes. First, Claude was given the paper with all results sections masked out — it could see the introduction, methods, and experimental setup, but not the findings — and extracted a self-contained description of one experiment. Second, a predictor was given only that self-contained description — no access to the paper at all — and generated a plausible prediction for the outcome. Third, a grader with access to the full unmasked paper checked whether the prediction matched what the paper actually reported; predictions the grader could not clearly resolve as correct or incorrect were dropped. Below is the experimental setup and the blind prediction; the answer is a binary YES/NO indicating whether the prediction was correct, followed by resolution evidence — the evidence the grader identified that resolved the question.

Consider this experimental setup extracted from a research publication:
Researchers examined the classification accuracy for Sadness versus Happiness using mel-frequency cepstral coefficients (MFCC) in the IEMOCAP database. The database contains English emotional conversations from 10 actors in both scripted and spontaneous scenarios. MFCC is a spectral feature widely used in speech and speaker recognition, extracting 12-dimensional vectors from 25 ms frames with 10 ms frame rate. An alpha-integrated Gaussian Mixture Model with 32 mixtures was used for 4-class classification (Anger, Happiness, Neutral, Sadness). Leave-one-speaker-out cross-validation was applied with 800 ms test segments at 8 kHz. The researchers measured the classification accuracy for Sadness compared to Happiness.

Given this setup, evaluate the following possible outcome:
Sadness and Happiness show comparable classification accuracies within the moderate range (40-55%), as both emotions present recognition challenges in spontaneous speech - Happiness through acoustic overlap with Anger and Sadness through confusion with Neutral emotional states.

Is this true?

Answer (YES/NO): NO